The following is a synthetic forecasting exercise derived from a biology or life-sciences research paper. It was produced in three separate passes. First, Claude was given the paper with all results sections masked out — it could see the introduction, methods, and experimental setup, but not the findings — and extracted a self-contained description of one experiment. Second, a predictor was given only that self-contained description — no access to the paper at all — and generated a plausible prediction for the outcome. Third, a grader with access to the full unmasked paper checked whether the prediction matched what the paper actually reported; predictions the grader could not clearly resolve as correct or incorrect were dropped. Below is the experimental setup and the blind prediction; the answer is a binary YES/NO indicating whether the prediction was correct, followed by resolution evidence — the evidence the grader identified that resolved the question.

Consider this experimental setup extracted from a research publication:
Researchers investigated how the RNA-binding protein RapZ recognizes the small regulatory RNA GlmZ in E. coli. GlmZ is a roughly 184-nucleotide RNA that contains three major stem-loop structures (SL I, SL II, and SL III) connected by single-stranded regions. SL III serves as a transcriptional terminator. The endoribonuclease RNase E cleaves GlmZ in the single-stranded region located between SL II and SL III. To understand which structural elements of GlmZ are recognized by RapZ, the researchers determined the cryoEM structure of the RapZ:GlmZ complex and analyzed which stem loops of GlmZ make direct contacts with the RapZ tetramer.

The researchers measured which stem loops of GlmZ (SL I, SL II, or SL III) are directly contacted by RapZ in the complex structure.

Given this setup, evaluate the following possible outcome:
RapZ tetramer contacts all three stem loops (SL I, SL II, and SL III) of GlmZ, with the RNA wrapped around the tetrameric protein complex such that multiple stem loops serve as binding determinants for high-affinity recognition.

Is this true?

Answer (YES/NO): NO